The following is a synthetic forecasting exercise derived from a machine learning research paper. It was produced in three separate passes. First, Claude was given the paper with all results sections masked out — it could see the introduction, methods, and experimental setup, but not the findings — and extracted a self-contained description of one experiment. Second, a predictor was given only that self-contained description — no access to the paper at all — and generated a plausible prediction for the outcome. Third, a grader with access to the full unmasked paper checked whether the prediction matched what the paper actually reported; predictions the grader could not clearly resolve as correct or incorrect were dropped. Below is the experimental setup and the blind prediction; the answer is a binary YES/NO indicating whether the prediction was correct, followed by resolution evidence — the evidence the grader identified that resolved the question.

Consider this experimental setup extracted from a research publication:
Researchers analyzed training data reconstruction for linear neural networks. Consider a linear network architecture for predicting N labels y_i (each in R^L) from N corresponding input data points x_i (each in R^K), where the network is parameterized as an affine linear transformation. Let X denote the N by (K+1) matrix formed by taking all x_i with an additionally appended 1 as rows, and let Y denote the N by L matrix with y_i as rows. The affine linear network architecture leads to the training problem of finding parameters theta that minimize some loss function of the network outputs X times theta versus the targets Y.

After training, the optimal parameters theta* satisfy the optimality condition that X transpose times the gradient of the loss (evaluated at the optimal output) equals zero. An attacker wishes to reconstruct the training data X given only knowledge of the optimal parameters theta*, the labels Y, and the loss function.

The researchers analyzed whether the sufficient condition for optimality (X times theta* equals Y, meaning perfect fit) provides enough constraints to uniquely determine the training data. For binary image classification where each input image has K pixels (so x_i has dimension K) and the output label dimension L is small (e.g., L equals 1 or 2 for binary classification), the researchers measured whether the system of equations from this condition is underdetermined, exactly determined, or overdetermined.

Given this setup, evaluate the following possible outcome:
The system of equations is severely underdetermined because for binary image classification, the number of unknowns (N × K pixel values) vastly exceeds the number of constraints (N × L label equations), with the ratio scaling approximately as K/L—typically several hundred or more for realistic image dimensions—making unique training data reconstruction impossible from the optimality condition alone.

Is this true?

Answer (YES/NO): YES